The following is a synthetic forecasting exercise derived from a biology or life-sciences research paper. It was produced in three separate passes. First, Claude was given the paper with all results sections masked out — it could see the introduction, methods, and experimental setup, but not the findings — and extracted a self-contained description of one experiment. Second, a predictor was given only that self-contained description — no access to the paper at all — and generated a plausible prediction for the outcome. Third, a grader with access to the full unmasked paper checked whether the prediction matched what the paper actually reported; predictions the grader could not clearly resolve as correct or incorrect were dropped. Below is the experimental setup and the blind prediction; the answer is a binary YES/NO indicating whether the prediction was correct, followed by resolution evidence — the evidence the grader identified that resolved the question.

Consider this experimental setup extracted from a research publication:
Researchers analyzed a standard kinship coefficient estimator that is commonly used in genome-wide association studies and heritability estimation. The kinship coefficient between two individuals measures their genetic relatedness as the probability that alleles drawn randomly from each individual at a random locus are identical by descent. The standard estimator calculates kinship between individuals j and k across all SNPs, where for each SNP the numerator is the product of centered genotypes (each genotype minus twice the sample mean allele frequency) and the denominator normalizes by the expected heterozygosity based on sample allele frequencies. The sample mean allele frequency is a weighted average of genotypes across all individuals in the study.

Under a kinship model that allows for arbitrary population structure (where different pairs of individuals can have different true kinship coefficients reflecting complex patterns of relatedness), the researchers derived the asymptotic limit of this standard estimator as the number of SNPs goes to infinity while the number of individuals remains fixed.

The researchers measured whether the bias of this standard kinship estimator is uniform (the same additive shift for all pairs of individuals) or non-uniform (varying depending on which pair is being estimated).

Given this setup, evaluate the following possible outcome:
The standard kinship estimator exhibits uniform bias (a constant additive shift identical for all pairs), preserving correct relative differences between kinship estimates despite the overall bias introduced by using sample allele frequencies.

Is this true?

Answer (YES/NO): NO